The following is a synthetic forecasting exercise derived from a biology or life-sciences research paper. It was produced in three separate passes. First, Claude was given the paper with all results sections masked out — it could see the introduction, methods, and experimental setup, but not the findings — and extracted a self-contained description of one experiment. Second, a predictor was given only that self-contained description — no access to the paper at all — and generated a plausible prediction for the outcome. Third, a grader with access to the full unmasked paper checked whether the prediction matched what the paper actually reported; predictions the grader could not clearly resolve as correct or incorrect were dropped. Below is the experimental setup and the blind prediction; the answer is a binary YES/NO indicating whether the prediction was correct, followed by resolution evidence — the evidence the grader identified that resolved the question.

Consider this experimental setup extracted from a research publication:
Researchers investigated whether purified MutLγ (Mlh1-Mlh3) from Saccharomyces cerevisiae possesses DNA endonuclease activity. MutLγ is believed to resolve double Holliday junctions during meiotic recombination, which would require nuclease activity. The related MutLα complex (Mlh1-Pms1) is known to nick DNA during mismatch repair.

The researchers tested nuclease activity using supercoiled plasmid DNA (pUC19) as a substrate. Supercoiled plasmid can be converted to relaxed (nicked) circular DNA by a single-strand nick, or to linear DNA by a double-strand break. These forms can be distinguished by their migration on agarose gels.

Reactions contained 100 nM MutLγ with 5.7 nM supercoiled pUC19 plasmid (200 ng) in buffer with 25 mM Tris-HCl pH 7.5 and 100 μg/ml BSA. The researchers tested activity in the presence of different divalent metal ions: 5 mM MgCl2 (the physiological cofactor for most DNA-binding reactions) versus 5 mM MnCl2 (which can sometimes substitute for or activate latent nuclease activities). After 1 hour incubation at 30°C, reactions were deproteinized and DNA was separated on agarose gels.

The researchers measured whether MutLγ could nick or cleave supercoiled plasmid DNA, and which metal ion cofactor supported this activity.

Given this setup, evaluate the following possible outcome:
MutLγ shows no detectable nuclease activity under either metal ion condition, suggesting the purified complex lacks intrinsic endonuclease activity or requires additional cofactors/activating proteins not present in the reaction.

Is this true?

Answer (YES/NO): NO